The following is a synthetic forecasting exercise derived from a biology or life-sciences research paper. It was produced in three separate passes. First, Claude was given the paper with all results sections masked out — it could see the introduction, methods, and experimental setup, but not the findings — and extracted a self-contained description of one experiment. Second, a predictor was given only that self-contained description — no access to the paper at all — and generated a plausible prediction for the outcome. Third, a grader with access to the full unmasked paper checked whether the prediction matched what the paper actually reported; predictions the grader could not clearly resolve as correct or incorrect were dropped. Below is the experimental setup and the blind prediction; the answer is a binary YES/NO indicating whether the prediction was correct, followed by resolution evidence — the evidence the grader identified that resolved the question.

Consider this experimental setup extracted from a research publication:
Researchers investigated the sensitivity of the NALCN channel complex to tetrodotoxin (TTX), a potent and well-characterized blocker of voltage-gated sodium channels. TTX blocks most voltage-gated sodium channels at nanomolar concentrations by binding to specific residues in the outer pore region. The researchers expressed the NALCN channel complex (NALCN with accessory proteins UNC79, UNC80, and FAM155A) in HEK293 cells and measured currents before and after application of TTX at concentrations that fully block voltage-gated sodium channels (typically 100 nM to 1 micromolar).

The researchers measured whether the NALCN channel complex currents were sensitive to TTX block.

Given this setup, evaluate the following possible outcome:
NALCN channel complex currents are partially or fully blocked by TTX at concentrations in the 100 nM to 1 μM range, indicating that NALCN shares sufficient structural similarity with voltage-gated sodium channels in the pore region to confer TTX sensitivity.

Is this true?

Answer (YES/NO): NO